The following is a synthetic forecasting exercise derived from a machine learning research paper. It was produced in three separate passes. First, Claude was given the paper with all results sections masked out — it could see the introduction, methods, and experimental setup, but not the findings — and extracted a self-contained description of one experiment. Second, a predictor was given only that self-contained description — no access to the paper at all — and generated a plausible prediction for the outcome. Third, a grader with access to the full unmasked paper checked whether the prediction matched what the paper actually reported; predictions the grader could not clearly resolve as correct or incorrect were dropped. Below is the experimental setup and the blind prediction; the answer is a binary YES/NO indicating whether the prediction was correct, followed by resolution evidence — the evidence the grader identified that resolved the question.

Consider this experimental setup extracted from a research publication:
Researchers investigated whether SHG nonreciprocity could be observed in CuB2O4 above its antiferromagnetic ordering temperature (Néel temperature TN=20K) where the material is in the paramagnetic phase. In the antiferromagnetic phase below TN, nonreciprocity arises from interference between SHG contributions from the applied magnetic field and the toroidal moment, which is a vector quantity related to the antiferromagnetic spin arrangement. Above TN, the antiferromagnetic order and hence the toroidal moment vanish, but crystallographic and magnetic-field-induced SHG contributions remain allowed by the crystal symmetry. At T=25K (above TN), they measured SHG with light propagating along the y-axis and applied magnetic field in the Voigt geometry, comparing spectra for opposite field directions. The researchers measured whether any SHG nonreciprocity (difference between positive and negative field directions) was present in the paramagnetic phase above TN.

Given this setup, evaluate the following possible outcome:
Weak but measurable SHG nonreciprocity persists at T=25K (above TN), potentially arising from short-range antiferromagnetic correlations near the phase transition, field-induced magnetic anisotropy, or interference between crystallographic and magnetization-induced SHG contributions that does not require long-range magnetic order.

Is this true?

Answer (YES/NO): NO